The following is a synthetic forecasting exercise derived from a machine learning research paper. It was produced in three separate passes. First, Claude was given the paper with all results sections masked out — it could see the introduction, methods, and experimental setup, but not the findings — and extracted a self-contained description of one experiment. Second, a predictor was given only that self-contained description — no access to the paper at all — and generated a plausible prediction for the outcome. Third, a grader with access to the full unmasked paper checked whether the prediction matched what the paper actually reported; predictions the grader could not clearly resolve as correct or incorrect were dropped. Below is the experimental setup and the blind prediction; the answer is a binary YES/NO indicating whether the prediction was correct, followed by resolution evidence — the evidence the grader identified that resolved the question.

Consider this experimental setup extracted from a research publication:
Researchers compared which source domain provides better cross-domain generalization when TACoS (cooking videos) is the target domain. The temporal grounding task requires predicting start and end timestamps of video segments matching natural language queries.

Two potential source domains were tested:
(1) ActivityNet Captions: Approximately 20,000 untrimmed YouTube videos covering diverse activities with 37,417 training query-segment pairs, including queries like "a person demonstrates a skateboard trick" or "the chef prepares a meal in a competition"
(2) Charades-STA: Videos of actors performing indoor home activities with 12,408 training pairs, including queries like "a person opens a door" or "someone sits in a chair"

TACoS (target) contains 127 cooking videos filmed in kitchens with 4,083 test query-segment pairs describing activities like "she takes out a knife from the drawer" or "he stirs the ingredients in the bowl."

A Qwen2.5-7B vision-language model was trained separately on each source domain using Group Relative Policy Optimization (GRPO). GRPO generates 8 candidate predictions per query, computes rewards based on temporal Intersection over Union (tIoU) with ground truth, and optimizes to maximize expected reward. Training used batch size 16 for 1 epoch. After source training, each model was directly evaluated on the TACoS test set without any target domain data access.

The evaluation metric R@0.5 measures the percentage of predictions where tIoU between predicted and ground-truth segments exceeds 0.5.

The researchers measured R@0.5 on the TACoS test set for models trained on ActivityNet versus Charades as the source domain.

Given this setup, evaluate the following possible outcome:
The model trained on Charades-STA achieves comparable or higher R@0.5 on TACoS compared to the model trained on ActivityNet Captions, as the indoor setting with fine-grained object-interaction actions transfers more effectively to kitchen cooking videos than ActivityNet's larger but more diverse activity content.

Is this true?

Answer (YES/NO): NO